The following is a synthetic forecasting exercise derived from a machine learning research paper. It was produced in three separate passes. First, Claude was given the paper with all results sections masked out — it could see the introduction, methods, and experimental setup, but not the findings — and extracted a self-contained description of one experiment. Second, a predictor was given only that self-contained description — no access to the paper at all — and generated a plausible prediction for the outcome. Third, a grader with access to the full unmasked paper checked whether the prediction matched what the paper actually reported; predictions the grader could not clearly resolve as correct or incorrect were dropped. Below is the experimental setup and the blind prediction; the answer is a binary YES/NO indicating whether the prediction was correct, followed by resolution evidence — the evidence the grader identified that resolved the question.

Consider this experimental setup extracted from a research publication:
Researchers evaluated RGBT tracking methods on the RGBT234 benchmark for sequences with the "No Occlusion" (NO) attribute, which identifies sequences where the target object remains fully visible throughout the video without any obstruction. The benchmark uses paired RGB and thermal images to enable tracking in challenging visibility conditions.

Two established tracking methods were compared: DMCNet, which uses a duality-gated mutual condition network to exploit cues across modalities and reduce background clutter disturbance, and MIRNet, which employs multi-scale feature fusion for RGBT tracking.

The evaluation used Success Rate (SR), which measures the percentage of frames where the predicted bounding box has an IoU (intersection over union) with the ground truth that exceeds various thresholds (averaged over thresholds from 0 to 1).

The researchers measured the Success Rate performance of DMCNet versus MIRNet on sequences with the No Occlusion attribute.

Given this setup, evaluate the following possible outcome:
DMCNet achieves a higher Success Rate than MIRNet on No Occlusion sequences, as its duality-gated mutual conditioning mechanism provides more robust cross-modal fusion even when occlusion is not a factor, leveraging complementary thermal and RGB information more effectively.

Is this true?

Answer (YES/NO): NO